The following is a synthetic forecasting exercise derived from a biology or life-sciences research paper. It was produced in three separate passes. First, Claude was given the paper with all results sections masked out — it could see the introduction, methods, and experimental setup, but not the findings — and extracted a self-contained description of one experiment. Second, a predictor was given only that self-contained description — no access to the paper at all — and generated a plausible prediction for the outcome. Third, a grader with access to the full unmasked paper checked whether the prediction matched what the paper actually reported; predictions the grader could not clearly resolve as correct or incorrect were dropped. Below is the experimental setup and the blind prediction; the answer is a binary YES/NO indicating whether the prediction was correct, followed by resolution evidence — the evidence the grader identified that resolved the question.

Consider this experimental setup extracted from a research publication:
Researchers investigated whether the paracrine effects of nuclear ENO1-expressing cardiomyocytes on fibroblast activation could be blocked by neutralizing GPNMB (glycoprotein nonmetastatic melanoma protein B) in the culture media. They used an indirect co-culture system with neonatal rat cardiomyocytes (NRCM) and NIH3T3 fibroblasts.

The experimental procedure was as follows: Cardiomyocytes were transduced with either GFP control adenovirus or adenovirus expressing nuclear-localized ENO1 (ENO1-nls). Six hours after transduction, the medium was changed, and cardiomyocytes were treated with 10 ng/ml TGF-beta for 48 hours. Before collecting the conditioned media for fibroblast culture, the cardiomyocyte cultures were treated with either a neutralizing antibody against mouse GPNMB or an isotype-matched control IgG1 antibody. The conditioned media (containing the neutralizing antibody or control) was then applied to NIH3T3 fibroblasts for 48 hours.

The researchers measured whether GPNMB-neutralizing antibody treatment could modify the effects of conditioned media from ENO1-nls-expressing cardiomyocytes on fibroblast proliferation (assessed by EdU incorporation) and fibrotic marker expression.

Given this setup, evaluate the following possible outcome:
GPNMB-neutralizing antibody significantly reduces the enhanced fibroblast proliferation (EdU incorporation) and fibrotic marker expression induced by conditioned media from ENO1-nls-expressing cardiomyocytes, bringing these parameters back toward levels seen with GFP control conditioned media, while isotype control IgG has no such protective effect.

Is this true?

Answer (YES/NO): YES